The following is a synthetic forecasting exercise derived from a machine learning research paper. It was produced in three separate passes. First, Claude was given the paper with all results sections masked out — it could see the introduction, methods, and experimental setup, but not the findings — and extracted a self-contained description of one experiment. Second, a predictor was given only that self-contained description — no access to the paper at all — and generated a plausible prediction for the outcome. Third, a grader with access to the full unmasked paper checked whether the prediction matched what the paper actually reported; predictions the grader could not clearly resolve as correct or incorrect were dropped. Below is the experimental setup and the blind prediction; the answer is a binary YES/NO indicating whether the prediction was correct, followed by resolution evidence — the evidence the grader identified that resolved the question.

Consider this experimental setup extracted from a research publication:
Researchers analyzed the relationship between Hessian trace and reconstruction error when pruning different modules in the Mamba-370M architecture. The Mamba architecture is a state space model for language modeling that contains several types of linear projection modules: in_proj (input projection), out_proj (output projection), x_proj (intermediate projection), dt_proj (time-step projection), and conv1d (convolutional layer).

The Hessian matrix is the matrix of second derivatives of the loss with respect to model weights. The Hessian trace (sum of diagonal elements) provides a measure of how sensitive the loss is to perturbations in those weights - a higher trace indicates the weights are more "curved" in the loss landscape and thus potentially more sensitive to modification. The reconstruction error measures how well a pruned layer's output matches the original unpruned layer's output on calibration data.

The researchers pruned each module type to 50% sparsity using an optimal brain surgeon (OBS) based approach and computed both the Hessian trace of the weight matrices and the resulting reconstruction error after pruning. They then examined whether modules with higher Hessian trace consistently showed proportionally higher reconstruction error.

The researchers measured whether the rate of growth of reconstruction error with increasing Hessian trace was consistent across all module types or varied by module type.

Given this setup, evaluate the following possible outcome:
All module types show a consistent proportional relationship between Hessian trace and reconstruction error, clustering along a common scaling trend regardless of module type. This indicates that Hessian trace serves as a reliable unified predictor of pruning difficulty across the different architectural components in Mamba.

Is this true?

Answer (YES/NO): NO